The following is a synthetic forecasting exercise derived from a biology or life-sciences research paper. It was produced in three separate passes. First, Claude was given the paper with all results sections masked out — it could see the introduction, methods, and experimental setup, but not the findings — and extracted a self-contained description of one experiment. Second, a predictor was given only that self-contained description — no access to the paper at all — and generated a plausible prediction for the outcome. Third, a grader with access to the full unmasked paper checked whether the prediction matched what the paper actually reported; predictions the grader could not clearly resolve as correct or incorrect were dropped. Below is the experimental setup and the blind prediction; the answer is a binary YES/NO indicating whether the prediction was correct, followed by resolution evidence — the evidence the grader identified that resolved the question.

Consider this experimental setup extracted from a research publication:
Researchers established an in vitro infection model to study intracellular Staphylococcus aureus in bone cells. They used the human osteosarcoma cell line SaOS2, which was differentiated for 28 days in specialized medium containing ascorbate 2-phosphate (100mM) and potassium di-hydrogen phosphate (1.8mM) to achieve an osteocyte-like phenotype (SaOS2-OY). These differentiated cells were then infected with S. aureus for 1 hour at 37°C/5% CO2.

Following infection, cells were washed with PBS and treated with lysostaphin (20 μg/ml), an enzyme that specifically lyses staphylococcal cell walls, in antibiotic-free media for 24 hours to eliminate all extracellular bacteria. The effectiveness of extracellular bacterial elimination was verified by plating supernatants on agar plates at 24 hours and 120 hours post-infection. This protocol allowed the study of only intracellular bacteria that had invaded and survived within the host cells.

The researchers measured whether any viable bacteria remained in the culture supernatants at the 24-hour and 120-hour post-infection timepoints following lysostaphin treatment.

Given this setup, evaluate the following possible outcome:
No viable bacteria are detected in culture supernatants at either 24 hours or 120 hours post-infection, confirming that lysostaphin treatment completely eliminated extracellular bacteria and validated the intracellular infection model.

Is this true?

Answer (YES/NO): YES